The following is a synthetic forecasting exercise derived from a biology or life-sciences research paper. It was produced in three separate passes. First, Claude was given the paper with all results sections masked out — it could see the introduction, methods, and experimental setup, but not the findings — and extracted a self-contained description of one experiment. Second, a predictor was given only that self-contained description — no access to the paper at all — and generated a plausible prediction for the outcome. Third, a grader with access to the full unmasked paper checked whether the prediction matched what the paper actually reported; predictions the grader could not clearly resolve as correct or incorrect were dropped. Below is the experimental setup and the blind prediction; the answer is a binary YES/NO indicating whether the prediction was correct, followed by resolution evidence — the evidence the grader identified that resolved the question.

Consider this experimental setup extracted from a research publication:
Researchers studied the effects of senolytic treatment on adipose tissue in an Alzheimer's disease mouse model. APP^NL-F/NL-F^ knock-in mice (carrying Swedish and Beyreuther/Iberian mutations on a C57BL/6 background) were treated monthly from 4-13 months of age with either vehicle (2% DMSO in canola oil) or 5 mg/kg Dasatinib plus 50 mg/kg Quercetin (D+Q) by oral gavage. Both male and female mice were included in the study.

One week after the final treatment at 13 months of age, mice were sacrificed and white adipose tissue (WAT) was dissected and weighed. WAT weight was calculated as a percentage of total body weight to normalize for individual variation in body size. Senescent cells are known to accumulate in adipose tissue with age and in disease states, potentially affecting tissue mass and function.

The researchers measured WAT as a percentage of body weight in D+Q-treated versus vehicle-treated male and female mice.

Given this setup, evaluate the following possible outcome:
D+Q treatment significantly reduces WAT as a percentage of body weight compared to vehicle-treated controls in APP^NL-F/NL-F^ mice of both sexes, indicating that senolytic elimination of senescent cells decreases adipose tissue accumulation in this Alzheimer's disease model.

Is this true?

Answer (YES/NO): NO